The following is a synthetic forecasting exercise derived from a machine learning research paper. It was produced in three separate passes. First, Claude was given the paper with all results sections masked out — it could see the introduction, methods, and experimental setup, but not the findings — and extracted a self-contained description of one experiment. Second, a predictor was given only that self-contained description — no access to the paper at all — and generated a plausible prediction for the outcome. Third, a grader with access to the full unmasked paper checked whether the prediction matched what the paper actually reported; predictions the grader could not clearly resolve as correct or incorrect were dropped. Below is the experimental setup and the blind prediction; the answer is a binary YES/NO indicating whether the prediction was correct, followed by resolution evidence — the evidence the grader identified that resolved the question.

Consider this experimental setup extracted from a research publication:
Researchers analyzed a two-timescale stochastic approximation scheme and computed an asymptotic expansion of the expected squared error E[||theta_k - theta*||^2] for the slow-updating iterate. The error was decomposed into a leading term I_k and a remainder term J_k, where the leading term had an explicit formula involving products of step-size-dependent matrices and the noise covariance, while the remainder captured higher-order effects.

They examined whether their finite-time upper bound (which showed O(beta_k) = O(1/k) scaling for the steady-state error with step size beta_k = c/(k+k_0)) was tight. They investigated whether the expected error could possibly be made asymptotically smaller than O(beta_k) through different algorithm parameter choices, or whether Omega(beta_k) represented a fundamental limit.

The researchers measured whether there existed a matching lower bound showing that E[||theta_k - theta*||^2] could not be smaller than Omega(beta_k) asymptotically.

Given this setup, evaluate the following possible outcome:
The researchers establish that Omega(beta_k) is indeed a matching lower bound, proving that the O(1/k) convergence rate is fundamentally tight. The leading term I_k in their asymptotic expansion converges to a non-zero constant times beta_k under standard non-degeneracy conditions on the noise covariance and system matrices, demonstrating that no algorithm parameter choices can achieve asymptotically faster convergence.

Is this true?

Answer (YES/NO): YES